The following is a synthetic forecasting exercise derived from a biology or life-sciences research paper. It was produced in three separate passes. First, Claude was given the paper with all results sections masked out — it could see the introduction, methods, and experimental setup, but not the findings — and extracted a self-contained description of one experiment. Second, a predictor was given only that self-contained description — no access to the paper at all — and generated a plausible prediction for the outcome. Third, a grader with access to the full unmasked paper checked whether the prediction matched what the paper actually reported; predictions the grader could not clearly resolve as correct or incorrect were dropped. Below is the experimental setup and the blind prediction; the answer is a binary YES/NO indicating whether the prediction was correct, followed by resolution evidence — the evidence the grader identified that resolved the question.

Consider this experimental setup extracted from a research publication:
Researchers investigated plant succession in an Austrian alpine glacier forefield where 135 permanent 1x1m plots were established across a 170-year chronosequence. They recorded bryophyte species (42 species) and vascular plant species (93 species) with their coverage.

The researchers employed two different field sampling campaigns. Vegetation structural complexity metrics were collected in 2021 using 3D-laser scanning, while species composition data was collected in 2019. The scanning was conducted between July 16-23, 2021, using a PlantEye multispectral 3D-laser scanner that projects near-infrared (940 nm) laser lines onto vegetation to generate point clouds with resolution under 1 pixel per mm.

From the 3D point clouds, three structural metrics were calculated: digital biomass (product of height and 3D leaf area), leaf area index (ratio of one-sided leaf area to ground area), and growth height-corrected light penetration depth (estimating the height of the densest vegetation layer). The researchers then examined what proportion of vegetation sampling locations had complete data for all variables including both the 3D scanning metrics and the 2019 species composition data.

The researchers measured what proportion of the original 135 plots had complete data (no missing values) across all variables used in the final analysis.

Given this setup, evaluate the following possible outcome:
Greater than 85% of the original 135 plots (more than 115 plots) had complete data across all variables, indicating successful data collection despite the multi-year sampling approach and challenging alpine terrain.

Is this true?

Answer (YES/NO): NO